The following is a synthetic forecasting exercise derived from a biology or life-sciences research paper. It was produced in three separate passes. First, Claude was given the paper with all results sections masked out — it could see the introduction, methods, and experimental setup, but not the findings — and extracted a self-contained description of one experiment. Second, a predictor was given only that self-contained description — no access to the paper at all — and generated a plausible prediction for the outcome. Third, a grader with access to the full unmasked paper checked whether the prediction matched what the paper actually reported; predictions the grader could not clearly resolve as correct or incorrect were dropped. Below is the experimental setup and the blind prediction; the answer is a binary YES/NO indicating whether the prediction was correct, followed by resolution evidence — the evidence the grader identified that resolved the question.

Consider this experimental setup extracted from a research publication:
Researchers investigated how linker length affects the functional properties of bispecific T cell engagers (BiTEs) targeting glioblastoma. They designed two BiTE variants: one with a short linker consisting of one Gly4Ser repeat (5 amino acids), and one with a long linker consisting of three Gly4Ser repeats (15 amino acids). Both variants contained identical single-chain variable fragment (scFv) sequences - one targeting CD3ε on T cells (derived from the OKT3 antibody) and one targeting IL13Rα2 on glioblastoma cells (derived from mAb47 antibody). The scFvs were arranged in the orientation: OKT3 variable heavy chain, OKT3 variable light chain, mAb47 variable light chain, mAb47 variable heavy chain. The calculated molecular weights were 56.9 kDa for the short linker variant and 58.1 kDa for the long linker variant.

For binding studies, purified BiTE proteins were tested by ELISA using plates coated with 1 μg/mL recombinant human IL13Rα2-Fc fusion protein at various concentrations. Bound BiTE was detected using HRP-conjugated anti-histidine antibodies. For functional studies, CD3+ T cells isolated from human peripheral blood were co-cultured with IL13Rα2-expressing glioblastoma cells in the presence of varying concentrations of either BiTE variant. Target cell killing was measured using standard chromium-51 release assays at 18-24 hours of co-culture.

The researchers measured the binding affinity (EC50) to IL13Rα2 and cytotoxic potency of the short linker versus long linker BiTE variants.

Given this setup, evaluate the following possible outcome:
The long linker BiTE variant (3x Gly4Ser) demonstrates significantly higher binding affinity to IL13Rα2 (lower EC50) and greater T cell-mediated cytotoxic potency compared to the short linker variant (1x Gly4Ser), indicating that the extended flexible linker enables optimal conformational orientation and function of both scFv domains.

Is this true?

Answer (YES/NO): YES